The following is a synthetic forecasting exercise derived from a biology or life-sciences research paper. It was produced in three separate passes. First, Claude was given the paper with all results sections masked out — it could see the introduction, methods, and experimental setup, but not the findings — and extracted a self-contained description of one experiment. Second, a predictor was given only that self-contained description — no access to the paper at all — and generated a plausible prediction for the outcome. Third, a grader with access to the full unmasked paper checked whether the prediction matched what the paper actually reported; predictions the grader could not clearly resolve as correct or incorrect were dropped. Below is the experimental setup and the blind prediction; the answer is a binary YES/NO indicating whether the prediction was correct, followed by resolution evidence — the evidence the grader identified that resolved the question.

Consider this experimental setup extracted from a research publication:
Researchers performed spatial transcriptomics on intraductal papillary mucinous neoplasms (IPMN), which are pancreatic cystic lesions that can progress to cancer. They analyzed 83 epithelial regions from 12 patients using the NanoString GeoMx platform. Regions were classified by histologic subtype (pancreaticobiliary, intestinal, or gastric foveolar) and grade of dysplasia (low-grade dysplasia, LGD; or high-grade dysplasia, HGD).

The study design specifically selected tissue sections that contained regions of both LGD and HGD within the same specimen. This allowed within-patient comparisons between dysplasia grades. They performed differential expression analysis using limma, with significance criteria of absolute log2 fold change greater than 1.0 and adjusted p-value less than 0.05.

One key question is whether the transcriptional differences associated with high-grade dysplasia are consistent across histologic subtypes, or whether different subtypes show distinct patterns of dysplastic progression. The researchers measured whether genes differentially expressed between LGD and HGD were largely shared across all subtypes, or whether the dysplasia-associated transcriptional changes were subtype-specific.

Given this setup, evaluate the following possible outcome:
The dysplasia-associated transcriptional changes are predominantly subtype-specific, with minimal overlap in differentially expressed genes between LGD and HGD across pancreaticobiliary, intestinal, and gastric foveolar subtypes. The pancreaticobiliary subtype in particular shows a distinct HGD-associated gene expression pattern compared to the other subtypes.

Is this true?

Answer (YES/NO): YES